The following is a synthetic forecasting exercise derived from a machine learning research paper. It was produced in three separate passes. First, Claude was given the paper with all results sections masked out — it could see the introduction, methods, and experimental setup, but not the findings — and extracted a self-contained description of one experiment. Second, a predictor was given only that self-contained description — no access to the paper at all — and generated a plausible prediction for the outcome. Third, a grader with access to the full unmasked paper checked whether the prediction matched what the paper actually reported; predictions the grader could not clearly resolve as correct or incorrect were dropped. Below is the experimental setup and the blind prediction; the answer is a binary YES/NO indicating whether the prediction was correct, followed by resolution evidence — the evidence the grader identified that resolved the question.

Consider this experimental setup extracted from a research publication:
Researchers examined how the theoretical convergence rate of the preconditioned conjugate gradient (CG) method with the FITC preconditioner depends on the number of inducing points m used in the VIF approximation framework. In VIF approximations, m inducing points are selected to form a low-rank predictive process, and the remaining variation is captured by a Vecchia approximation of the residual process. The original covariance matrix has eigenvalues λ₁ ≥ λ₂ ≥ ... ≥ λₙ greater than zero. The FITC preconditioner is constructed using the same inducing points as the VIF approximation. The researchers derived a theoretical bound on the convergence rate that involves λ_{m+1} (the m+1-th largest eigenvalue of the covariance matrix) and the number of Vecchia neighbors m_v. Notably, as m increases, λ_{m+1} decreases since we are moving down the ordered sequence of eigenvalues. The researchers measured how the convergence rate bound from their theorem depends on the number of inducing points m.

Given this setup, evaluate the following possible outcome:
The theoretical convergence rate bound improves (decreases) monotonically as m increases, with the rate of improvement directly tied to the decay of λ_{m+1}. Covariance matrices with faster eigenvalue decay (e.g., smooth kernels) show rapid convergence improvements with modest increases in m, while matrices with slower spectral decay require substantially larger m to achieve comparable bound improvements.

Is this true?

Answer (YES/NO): NO